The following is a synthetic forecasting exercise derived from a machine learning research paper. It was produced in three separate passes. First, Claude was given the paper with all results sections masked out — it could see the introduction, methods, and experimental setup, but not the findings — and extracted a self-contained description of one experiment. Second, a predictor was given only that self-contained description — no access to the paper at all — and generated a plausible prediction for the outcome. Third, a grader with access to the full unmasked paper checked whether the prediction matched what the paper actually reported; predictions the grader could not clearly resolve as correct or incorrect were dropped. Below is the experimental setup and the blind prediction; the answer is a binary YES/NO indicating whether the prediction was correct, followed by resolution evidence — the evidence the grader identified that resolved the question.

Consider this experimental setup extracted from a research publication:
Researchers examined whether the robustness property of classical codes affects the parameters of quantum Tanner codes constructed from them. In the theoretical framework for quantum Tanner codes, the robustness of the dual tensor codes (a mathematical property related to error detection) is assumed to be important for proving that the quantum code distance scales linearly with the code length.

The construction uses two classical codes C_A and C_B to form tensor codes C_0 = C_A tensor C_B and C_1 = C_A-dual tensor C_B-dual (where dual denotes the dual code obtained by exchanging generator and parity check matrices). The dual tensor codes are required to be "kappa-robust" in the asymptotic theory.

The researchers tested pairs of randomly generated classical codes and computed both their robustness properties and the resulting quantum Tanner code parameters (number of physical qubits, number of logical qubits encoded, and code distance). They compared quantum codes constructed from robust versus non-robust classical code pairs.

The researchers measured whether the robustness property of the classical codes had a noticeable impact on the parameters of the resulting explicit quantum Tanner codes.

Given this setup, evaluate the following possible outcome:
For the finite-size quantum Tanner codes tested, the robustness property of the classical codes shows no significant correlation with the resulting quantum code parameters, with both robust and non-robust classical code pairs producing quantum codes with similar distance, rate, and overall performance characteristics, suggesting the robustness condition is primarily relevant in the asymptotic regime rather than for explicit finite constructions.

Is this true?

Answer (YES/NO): YES